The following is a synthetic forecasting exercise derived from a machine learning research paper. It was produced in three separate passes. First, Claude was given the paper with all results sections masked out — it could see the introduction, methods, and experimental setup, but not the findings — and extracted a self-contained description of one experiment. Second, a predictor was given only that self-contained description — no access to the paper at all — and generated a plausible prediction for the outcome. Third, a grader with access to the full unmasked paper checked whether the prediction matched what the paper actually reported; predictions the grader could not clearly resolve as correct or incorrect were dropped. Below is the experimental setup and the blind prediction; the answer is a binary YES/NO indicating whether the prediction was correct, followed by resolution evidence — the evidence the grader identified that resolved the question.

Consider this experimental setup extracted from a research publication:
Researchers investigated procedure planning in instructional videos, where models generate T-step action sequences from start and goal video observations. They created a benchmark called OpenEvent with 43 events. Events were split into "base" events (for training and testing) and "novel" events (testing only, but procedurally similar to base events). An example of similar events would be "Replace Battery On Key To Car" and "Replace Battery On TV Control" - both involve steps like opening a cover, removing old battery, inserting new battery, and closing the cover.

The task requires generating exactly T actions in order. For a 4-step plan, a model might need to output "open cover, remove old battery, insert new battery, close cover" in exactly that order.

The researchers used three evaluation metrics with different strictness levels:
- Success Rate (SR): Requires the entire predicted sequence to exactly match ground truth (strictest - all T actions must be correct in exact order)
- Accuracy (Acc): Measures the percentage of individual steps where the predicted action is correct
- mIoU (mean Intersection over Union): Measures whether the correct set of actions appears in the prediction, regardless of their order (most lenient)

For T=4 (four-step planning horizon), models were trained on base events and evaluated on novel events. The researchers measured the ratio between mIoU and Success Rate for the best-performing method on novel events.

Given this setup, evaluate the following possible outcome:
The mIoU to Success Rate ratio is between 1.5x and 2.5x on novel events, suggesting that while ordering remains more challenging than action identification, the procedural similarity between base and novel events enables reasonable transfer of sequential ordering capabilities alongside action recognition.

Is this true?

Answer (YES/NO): NO